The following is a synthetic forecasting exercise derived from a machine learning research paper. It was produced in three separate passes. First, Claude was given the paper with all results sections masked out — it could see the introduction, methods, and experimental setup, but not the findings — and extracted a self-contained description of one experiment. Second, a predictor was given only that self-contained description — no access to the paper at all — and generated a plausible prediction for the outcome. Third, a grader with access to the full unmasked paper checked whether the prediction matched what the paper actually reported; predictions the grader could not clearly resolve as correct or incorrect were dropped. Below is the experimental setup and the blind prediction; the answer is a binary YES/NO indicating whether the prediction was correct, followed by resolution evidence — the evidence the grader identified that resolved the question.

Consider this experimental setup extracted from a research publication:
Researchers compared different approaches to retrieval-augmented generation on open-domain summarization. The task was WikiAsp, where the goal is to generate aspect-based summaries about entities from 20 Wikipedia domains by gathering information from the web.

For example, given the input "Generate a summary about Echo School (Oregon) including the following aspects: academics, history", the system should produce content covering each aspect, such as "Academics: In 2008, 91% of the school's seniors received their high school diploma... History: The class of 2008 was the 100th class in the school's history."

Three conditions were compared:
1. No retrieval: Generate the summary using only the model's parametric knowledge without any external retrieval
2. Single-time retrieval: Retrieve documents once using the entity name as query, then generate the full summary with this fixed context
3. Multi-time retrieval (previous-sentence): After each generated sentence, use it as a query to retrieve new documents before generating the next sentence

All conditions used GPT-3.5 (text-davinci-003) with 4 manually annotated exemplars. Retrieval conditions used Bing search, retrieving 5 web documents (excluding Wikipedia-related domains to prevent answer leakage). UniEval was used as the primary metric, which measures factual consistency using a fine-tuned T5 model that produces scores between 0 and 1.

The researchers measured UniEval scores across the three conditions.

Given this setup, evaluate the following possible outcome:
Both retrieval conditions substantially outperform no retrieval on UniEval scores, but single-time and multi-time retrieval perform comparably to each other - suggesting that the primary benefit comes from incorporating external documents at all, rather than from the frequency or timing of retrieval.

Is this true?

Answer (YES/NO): YES